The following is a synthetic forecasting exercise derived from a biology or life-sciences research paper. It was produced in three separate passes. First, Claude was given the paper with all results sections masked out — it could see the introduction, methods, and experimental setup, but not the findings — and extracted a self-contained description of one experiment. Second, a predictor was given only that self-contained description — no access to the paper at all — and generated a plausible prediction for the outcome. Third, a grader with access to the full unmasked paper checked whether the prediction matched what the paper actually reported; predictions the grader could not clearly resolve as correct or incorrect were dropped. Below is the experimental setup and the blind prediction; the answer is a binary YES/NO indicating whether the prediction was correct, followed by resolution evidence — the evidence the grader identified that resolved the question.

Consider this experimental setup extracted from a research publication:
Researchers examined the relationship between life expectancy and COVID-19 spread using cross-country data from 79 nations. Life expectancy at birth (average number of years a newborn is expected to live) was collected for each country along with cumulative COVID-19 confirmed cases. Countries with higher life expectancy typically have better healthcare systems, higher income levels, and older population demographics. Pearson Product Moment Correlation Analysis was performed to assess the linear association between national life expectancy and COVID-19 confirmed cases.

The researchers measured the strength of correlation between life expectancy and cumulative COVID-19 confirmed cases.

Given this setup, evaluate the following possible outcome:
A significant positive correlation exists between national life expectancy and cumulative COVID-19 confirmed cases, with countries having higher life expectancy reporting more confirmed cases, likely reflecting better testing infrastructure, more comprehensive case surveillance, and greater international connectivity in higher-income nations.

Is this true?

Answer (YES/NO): NO